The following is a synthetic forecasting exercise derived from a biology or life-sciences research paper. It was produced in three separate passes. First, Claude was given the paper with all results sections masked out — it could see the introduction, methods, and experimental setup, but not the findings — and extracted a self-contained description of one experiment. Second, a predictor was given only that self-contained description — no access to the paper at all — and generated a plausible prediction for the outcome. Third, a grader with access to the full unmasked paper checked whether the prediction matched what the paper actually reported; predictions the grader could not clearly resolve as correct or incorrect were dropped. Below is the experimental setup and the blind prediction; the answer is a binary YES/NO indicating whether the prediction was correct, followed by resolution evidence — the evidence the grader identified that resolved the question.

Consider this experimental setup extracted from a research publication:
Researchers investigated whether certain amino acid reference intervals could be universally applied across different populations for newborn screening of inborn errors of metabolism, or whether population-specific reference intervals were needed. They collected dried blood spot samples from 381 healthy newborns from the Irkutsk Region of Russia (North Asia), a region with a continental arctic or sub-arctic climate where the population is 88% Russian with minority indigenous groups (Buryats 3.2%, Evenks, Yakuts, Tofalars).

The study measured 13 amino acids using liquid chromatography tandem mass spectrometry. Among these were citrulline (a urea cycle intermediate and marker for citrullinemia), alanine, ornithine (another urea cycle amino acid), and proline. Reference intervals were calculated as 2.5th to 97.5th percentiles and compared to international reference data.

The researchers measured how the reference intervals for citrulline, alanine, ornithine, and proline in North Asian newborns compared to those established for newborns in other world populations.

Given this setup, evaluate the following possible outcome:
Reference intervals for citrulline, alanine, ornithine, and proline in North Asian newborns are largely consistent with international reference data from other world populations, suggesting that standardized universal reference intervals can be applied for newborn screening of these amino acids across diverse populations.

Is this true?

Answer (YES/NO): YES